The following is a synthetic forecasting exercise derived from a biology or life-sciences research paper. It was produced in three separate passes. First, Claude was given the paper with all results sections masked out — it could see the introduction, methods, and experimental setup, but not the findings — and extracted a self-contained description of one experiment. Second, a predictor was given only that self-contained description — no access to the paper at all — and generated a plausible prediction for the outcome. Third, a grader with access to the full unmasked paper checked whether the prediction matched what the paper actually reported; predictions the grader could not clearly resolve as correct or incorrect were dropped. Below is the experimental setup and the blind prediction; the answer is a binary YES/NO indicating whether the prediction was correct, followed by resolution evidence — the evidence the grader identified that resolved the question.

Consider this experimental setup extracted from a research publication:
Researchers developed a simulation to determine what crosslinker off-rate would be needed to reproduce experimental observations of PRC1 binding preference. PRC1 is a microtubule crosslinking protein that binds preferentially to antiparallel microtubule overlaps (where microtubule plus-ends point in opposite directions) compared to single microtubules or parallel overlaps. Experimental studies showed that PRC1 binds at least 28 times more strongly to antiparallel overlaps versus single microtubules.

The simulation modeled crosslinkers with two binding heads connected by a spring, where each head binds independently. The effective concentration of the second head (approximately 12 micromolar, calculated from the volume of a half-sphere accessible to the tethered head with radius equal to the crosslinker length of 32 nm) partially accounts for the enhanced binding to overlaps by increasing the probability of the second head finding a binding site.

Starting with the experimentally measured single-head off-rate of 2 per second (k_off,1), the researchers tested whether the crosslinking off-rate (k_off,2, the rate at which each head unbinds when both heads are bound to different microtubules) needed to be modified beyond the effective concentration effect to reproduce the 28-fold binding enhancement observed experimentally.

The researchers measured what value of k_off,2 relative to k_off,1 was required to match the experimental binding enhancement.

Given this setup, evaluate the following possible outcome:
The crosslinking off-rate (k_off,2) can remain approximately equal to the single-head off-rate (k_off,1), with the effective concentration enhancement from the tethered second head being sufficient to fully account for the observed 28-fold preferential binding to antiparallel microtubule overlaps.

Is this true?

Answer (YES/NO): NO